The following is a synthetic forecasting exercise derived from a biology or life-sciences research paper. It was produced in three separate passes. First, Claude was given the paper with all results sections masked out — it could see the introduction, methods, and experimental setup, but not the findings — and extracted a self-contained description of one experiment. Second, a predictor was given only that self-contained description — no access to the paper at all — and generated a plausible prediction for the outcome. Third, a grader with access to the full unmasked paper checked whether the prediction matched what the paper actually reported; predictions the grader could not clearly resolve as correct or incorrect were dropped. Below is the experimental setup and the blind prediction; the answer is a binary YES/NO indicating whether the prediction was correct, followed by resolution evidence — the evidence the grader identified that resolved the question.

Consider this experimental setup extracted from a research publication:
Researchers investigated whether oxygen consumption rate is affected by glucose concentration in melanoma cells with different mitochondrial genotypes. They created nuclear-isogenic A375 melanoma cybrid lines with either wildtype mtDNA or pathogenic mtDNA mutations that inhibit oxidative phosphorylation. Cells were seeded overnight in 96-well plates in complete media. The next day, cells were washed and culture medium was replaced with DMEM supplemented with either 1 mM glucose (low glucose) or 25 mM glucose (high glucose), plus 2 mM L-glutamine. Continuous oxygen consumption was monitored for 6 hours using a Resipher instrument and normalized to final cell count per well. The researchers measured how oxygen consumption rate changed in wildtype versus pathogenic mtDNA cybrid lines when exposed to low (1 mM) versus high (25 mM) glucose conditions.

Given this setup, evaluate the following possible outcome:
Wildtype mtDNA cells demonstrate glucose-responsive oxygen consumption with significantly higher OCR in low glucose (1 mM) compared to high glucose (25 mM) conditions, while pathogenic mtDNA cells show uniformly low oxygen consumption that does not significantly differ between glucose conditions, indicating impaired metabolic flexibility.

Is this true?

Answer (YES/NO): NO